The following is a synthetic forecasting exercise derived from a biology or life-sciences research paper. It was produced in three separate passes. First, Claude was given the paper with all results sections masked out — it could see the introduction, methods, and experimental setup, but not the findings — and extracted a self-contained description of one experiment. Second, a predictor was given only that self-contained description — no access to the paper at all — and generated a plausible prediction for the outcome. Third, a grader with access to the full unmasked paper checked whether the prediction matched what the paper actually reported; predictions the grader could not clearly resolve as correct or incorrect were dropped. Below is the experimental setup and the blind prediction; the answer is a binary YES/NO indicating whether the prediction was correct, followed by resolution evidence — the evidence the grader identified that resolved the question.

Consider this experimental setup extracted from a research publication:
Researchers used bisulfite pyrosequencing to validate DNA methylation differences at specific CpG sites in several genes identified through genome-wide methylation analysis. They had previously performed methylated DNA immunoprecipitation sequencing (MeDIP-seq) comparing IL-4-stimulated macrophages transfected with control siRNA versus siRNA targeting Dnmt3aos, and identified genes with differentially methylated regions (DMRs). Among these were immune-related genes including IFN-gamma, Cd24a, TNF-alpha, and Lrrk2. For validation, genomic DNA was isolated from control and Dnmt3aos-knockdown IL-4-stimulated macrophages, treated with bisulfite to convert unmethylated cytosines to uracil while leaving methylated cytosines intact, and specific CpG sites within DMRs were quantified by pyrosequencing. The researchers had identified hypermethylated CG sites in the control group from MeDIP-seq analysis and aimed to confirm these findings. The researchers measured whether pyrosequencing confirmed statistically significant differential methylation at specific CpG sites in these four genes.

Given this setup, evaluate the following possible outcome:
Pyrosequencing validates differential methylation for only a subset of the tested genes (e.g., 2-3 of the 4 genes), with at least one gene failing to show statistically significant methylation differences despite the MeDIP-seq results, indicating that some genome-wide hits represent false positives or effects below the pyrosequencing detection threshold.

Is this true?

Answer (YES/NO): NO